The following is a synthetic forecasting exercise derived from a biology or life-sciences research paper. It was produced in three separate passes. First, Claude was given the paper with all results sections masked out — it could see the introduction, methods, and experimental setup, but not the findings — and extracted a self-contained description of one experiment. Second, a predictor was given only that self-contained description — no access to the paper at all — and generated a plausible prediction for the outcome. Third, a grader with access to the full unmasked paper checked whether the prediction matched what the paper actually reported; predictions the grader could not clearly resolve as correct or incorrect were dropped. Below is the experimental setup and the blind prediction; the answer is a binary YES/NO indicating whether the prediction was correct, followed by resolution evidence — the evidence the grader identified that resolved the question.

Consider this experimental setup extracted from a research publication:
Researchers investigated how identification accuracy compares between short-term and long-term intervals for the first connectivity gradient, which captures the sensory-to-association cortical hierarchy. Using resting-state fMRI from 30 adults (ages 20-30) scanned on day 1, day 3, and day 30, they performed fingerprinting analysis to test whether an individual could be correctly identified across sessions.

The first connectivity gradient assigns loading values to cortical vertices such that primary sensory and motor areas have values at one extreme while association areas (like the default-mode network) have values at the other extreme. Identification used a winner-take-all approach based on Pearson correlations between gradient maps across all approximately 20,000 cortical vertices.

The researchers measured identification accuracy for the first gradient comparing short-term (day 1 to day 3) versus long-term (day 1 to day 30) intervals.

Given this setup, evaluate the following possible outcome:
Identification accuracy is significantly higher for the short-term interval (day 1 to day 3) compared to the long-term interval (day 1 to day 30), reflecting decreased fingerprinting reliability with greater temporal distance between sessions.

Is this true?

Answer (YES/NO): NO